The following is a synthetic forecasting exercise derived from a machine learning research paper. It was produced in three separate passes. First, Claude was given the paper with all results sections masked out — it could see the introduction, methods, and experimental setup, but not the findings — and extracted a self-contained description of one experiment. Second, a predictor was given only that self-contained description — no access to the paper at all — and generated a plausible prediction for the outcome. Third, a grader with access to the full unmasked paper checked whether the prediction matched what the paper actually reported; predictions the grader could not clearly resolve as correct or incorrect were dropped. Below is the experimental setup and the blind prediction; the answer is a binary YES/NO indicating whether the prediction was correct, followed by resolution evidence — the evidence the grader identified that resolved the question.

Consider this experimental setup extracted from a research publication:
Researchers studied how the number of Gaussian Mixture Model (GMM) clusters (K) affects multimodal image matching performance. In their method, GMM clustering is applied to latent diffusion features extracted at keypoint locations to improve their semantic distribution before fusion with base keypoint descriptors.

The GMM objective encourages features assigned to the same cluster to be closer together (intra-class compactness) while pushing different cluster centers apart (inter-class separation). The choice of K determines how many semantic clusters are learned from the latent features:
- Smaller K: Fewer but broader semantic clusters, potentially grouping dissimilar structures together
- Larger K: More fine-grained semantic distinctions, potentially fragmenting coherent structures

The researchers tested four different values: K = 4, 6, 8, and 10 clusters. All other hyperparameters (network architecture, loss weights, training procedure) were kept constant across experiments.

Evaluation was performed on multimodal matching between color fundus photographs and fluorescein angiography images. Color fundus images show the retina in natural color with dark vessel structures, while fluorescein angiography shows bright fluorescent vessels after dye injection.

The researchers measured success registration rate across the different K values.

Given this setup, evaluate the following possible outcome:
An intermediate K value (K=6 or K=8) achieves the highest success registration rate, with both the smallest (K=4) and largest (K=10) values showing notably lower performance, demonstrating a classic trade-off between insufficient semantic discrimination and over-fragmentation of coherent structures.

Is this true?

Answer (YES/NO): NO